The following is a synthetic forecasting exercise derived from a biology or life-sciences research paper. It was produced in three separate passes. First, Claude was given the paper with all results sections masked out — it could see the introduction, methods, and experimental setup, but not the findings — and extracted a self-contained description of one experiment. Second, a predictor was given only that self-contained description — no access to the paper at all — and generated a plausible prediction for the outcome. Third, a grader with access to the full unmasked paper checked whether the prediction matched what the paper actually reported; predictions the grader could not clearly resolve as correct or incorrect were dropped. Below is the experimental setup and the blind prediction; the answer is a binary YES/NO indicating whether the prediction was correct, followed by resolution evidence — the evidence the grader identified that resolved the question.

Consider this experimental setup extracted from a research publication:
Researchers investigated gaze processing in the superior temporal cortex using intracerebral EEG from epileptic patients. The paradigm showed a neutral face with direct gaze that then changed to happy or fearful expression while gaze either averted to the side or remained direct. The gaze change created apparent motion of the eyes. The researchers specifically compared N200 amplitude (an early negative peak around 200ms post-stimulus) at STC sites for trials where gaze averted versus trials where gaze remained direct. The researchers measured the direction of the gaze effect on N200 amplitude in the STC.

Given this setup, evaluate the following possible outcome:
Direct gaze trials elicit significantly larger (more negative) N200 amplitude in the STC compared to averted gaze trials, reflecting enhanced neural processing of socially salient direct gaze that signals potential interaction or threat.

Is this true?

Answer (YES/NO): NO